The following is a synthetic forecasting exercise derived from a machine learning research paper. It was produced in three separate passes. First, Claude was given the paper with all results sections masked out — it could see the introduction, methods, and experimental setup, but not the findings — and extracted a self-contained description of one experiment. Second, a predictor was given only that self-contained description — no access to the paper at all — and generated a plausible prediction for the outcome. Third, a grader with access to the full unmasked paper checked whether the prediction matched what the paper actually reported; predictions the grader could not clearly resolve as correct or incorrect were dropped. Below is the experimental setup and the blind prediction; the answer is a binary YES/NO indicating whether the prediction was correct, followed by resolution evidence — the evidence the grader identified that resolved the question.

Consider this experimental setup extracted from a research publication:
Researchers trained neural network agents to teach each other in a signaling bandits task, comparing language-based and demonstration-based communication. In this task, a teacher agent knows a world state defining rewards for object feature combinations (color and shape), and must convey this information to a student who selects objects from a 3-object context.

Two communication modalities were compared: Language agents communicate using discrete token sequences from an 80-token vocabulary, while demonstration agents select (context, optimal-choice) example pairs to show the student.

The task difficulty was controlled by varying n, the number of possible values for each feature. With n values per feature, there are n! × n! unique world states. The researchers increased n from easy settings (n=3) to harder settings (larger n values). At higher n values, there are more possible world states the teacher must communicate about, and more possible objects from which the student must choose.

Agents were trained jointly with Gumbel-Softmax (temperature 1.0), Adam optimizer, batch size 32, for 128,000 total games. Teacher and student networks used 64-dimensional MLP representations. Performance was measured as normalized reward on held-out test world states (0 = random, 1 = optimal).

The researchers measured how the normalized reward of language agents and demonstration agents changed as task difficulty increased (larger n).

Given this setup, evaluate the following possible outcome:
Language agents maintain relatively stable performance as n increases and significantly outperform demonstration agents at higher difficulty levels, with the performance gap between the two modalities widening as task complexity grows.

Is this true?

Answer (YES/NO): YES